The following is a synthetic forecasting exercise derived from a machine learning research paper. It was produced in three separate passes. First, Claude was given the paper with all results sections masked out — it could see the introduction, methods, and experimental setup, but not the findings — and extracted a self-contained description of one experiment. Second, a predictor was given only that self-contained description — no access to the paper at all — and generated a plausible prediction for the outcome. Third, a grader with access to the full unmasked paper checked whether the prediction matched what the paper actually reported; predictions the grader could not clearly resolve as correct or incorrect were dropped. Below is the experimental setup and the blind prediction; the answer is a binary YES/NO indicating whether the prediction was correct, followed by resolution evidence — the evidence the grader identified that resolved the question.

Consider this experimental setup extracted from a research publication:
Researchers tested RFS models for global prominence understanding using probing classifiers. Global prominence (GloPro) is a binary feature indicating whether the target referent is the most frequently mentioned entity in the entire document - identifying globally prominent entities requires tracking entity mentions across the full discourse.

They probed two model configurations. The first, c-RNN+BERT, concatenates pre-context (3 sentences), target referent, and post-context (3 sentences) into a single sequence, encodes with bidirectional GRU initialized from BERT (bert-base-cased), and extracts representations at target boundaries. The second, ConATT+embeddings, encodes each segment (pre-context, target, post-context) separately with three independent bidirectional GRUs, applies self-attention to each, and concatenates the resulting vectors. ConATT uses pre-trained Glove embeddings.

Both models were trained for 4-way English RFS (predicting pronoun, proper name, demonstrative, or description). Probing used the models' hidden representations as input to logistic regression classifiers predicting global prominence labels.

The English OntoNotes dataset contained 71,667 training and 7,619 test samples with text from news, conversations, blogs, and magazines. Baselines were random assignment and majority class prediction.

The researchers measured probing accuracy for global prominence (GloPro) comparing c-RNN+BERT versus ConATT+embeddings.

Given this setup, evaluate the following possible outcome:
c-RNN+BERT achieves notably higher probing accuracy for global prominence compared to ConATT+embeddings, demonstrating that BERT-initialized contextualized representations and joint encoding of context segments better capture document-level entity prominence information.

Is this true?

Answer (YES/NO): NO